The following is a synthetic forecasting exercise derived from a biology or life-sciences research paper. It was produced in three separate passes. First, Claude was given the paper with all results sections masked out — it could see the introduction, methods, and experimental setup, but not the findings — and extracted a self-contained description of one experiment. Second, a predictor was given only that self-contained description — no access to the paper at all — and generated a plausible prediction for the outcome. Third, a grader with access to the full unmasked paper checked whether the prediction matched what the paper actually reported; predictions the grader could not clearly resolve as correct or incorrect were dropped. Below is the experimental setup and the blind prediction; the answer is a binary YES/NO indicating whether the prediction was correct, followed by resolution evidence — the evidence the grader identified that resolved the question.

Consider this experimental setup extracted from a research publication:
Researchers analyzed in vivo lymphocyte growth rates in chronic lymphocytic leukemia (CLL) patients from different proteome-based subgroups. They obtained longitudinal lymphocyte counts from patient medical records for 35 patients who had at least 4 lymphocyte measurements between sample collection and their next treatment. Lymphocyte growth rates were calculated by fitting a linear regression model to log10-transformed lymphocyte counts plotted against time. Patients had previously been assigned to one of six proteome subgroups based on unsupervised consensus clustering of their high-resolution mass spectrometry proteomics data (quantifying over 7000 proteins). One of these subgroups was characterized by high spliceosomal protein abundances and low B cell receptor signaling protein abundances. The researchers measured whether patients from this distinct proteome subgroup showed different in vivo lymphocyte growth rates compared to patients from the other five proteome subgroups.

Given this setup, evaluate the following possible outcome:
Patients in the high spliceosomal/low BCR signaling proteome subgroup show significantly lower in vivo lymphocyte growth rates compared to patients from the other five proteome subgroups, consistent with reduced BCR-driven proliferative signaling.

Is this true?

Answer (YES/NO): NO